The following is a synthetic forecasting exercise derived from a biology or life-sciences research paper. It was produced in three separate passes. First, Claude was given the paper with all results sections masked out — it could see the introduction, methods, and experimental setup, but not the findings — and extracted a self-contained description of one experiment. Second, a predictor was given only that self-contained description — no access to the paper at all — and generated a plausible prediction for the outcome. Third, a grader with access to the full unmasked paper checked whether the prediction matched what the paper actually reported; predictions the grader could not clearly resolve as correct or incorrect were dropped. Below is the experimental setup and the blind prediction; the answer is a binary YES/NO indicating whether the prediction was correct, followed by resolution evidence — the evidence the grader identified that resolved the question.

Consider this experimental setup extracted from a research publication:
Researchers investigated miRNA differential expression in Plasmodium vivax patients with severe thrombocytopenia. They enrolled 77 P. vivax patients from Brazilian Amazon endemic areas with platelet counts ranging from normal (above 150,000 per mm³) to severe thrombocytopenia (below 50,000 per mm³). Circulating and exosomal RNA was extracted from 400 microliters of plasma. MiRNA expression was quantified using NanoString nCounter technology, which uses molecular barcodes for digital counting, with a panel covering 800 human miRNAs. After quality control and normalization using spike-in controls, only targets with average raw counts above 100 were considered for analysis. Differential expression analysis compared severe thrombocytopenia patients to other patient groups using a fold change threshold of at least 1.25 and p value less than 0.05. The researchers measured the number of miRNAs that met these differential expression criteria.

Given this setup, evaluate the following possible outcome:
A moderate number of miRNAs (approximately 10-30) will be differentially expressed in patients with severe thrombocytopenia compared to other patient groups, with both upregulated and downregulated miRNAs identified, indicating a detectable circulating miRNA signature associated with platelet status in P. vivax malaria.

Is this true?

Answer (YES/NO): NO